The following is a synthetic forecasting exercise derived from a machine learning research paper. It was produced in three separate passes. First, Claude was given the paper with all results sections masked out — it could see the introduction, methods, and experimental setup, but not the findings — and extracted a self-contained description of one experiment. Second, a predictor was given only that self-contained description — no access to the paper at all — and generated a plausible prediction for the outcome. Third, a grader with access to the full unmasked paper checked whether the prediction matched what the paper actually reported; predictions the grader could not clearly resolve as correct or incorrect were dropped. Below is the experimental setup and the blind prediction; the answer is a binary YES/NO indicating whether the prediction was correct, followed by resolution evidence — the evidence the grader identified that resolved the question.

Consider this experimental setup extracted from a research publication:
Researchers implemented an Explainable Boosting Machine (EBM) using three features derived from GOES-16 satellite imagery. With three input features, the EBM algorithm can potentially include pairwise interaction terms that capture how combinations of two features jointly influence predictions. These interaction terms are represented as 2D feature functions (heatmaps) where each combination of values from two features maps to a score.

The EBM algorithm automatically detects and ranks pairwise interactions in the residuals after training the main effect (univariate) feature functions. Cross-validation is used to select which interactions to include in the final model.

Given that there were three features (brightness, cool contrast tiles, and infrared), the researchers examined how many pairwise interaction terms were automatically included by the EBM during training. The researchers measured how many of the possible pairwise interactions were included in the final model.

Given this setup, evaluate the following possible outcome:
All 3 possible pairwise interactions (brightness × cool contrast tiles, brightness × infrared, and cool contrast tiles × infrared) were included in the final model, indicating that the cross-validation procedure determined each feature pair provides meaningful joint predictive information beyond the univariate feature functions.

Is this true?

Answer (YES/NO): YES